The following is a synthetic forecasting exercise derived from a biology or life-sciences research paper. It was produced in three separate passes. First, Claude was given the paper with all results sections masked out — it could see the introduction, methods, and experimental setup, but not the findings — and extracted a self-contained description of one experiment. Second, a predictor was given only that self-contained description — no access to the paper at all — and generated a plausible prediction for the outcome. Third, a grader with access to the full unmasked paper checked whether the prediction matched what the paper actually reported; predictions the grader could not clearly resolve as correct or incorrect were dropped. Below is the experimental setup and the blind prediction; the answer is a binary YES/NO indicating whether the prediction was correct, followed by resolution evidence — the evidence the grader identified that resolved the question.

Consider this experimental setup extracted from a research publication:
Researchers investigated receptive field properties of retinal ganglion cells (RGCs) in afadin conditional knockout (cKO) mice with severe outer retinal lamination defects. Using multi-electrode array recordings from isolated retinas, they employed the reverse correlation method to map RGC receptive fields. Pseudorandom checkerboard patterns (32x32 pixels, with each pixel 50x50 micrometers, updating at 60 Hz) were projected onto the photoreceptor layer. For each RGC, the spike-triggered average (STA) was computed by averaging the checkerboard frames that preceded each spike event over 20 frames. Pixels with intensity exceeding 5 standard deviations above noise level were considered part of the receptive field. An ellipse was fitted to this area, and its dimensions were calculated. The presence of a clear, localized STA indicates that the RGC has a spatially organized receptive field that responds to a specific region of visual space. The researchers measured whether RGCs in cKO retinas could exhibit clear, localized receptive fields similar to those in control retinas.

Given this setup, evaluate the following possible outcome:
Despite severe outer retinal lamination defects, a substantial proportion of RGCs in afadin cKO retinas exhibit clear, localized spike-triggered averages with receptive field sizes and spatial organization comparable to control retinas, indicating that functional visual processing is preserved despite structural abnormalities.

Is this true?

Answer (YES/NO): NO